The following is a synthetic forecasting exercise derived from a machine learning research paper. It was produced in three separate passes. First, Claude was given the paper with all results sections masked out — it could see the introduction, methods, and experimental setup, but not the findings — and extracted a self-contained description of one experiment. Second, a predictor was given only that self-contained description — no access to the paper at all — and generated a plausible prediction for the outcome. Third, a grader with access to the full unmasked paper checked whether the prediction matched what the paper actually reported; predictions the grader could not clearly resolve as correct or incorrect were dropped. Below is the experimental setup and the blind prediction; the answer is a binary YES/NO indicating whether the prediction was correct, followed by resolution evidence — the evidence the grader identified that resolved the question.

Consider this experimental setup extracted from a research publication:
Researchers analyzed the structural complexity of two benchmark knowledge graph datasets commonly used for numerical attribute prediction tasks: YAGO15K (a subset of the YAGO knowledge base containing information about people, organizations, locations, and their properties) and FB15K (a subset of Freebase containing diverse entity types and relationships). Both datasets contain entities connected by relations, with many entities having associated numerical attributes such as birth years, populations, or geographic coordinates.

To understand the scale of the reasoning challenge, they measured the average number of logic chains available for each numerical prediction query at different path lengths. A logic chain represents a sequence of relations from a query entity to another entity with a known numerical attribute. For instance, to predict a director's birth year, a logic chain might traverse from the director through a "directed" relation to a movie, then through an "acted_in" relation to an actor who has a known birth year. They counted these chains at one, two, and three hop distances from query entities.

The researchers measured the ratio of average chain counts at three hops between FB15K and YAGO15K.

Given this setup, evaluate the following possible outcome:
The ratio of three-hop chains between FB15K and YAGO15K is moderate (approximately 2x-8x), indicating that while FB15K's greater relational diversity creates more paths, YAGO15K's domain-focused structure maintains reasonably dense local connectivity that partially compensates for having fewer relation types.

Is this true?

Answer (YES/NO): NO